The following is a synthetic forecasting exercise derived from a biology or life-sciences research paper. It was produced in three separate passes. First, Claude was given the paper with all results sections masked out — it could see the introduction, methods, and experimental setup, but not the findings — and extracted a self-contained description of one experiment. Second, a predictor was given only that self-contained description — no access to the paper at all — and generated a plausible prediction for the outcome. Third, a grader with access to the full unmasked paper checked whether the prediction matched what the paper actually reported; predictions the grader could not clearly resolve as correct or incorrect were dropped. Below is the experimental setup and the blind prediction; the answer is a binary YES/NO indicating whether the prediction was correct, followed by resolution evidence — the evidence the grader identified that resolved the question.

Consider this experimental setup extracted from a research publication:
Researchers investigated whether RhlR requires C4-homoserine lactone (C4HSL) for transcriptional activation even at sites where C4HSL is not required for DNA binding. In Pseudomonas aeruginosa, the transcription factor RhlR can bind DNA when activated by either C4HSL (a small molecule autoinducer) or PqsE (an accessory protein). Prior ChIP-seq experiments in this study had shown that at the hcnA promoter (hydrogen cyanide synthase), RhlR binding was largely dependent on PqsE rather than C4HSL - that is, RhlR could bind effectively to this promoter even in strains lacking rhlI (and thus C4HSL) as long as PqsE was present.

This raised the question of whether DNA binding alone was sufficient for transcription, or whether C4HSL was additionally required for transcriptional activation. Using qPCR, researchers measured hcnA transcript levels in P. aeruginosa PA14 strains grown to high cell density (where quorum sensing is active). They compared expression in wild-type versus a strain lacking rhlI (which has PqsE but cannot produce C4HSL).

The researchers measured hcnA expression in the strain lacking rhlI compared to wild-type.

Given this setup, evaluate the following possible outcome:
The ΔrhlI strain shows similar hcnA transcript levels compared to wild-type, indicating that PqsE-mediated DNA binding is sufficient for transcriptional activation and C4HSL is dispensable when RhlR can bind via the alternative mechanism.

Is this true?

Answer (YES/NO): NO